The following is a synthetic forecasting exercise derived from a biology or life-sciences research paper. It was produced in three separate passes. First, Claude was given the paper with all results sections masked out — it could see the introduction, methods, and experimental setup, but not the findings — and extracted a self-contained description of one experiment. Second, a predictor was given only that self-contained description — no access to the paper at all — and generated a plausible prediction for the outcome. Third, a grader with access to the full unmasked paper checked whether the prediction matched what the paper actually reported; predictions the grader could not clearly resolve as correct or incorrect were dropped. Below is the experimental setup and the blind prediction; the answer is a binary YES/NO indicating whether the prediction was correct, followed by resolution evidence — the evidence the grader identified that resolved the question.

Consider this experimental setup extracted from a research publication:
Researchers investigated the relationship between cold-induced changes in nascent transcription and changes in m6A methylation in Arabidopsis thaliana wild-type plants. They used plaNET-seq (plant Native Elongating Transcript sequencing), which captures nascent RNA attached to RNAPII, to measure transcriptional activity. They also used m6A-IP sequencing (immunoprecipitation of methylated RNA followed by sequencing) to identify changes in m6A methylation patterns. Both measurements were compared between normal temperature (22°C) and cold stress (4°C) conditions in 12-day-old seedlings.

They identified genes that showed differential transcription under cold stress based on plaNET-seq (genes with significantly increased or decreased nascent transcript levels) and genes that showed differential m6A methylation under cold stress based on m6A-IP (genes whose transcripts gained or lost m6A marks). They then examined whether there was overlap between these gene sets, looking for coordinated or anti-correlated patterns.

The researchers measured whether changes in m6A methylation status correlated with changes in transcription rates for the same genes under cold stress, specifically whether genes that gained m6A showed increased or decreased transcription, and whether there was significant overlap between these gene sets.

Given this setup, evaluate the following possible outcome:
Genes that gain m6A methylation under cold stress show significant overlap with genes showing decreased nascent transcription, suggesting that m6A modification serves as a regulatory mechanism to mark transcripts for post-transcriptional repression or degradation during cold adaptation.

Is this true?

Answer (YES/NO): NO